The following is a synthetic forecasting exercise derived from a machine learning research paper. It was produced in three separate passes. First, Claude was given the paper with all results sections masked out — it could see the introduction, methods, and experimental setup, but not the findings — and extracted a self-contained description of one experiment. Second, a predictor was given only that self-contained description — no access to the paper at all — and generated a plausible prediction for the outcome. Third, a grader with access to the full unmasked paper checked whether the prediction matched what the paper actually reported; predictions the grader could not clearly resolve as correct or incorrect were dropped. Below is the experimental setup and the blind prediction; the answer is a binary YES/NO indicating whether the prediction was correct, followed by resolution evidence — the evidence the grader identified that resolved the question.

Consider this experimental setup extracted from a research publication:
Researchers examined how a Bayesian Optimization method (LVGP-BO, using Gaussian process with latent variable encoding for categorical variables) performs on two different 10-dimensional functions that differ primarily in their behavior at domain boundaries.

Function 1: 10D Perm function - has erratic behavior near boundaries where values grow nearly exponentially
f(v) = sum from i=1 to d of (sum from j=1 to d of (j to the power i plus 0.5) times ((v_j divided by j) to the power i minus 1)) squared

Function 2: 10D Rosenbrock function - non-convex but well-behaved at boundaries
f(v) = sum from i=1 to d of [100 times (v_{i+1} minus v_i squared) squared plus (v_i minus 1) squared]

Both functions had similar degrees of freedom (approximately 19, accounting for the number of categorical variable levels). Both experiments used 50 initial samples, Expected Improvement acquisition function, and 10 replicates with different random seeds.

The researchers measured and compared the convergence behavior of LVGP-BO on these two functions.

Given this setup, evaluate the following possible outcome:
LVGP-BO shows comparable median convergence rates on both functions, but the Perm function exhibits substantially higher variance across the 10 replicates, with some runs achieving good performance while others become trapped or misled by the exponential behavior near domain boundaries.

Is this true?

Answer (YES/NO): NO